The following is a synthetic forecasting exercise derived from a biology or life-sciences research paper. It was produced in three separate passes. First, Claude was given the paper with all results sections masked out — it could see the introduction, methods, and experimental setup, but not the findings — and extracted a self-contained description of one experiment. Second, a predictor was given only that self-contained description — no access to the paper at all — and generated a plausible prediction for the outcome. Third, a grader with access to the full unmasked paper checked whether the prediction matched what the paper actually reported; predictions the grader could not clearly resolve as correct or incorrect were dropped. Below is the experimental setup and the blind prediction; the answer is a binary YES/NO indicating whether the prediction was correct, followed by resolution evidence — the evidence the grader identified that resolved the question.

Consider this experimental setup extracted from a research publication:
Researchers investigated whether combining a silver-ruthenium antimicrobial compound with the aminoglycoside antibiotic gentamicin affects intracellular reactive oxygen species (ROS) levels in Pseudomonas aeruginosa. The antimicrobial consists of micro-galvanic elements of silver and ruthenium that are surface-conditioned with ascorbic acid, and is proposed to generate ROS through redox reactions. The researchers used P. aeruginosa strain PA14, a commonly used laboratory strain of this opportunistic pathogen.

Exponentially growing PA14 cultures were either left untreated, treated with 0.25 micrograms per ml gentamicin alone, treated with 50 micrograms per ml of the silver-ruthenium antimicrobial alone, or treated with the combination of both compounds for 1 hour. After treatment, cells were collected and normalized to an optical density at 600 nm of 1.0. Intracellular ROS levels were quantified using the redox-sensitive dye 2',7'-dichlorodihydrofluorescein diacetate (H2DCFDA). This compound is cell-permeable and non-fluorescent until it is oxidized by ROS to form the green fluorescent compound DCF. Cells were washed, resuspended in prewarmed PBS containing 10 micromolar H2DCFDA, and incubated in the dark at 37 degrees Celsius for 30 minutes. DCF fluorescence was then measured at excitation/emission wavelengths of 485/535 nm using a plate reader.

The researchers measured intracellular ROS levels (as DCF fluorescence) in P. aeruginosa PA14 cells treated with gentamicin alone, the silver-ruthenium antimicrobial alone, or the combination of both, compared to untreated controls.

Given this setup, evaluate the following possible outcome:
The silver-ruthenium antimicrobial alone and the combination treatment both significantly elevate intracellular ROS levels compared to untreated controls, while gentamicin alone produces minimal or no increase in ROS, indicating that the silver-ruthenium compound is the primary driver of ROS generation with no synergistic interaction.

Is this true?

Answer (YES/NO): NO